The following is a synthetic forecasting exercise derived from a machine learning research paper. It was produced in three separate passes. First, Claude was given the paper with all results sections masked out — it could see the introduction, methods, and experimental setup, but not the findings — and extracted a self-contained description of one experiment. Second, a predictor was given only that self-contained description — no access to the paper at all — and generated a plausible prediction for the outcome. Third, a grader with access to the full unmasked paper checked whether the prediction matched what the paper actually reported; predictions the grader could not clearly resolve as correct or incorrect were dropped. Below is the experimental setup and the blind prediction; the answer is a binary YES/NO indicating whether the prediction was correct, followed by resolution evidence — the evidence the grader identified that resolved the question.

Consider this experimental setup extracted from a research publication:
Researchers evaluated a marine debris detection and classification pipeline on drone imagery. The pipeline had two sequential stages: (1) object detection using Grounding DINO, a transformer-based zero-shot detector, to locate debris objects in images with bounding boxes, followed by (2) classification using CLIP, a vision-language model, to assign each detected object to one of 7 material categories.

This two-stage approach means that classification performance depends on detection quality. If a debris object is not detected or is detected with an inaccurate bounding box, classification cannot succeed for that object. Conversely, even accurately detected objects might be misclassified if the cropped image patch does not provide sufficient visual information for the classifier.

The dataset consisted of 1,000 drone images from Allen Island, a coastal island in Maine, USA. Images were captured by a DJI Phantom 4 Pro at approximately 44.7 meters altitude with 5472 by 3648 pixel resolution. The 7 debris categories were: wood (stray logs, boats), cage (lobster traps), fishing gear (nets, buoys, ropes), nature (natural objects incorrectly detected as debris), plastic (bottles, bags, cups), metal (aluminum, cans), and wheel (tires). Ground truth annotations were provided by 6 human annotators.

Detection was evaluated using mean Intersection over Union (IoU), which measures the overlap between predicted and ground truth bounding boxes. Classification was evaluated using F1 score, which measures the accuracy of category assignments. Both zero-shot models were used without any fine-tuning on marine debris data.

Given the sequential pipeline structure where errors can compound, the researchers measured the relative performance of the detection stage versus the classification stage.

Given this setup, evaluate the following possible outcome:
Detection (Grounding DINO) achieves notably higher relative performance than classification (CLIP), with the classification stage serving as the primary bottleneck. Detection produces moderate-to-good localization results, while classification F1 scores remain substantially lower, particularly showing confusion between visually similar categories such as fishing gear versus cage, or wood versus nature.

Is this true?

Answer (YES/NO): NO